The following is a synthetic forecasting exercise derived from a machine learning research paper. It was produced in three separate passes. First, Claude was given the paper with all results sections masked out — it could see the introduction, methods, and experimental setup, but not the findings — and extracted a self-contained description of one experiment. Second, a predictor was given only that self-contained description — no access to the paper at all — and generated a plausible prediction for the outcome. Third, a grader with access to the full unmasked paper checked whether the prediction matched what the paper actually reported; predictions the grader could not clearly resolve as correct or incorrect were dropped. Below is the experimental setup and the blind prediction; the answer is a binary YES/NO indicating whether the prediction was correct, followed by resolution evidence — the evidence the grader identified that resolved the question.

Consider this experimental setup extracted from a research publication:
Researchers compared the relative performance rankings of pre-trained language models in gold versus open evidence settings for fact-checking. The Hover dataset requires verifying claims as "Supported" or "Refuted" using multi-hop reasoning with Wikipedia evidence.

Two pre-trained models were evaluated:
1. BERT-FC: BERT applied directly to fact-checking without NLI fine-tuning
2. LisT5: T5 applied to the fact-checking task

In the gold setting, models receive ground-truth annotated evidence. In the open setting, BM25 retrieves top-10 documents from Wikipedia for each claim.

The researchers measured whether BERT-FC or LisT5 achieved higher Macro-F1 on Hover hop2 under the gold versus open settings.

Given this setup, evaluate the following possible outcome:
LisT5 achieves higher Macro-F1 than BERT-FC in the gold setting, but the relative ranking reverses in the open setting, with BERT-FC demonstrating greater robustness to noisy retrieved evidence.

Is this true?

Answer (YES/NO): NO